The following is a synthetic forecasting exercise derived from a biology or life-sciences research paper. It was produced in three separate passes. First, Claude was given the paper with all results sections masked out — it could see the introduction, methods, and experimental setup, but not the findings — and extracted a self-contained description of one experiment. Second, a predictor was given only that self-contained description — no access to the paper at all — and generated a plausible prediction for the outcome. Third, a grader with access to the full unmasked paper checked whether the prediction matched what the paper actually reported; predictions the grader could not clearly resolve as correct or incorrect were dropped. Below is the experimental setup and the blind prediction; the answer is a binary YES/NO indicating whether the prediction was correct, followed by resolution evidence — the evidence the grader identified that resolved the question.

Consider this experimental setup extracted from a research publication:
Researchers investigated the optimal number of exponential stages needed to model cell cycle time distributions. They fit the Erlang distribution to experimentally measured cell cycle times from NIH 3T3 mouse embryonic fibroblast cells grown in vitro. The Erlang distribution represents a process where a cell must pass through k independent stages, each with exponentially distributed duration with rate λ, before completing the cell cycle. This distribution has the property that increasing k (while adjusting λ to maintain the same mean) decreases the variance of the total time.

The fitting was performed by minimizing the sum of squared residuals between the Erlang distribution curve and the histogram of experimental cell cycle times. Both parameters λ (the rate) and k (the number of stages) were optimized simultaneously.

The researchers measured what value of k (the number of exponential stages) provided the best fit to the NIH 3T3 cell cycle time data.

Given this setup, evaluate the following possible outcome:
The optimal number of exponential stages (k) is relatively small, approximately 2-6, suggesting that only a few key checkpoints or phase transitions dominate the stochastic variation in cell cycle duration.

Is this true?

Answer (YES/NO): NO